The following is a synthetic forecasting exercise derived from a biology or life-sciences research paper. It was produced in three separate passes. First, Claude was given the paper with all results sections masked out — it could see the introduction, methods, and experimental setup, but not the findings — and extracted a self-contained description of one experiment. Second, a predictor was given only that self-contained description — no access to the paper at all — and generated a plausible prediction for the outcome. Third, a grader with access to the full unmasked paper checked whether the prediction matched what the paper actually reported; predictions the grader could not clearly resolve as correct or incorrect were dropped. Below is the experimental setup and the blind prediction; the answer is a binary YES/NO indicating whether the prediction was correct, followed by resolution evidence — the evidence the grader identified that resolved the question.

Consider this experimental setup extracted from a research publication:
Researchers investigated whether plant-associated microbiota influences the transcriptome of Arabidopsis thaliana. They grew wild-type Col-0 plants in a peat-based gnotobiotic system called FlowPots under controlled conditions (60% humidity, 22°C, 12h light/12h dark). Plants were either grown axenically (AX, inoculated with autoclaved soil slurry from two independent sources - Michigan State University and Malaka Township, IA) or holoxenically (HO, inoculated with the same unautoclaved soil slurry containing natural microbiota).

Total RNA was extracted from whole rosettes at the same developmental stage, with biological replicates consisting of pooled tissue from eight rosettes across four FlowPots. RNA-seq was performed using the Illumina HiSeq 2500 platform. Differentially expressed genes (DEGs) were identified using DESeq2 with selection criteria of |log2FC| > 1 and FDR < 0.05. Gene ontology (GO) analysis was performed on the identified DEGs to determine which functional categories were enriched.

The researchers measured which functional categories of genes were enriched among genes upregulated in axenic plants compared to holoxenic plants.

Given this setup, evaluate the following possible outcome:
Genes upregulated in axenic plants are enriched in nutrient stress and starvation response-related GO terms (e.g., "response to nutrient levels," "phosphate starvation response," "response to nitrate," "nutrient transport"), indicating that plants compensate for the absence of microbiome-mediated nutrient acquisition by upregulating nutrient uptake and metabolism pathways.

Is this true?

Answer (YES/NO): NO